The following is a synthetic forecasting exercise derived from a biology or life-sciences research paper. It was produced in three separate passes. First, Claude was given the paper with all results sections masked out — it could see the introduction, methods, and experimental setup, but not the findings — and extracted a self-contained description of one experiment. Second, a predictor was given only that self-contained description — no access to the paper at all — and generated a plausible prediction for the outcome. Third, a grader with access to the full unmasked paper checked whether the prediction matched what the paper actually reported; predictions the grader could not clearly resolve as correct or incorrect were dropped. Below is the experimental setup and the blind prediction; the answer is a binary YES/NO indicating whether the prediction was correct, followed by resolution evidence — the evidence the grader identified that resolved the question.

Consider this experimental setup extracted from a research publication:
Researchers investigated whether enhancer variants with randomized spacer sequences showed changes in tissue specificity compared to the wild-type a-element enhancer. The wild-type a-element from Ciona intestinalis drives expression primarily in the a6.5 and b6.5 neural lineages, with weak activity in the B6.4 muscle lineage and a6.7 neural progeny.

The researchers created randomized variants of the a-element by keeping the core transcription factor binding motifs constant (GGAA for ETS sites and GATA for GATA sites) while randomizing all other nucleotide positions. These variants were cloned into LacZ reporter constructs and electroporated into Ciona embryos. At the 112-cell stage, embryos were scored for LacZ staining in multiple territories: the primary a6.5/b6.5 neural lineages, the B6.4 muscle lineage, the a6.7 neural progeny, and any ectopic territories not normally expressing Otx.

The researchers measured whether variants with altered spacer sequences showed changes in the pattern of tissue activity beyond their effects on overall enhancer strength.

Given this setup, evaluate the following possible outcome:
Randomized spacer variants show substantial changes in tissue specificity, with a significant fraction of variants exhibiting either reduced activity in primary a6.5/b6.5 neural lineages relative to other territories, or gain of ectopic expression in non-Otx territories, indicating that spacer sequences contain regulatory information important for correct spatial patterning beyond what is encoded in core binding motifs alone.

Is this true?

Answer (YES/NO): NO